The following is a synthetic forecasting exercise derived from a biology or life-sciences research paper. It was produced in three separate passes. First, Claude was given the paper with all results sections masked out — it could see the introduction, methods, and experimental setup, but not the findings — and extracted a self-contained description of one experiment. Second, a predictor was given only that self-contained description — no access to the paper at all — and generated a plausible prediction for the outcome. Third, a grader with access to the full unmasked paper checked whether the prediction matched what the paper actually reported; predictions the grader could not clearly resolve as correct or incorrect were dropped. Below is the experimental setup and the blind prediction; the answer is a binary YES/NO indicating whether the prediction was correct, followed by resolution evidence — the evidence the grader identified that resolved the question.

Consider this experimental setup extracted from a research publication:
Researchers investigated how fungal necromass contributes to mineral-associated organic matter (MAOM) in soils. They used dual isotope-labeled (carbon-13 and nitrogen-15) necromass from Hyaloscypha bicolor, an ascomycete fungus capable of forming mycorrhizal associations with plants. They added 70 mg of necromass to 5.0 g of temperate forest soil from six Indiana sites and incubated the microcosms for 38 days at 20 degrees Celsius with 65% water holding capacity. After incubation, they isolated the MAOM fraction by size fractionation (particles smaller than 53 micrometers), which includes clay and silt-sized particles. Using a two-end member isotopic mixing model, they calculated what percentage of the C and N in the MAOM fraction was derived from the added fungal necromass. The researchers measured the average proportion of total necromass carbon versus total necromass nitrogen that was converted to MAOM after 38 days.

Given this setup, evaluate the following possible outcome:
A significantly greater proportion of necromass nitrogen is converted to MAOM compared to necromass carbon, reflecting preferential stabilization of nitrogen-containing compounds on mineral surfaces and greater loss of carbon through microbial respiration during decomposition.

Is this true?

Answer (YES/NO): YES